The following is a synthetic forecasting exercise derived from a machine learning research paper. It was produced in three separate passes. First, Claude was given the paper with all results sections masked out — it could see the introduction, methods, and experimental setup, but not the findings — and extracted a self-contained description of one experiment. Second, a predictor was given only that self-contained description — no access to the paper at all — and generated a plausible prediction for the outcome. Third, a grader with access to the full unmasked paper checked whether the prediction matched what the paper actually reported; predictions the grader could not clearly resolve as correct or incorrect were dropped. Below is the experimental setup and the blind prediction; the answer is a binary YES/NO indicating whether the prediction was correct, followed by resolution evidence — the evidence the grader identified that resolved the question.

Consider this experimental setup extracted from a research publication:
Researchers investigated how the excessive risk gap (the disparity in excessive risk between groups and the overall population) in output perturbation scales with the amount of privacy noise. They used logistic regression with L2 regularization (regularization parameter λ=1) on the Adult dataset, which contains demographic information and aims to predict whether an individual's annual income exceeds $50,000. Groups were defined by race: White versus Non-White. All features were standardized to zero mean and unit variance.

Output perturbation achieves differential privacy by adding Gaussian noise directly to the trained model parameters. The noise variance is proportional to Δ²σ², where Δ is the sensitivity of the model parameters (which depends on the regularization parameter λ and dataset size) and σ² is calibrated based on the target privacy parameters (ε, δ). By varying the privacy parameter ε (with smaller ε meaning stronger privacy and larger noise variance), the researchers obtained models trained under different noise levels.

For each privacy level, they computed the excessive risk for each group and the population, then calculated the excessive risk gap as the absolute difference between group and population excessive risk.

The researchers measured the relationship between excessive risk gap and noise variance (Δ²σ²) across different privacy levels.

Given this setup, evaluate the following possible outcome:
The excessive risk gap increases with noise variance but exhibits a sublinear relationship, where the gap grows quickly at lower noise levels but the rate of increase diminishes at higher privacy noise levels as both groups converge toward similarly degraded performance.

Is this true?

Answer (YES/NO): NO